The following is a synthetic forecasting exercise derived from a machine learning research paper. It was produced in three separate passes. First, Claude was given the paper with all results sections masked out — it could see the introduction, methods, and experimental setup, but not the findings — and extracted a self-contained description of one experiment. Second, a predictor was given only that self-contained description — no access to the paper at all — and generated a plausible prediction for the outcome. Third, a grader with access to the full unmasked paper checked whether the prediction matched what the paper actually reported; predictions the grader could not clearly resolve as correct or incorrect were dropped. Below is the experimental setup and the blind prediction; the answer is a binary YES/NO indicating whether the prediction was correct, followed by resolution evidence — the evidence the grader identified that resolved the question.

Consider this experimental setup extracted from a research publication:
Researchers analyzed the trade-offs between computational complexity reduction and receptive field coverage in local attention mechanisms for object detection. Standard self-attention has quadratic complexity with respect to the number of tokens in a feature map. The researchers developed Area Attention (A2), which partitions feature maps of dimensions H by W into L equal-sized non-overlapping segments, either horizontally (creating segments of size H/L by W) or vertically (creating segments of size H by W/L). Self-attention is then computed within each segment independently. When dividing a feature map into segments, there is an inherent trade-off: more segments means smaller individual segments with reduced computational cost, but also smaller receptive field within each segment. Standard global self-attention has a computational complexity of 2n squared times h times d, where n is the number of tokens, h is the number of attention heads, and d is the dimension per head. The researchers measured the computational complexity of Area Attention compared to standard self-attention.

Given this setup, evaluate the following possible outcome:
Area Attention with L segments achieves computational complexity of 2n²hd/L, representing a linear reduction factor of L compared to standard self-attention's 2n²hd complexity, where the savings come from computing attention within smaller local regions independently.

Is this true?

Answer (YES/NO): YES